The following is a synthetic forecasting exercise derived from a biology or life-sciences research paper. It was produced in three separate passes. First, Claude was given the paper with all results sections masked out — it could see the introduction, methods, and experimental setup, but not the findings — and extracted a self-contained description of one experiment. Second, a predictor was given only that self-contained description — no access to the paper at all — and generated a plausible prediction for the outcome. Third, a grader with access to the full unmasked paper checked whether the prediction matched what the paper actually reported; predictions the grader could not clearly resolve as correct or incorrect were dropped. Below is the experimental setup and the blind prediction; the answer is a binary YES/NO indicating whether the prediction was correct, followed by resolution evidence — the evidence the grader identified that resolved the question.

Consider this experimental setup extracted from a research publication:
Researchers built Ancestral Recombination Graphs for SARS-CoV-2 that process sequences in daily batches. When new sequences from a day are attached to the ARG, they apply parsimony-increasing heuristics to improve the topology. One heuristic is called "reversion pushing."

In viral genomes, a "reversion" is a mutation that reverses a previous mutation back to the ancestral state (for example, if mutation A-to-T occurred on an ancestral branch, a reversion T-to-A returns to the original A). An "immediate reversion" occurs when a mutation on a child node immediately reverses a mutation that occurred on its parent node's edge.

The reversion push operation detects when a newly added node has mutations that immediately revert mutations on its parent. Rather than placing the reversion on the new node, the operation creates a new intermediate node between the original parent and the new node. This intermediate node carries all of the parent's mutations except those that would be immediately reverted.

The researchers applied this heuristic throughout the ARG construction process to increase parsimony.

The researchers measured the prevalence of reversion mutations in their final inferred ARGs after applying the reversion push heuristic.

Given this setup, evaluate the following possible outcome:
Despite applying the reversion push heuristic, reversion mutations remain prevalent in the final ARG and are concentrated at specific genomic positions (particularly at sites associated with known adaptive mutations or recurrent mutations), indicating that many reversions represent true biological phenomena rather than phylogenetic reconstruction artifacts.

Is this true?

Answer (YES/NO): NO